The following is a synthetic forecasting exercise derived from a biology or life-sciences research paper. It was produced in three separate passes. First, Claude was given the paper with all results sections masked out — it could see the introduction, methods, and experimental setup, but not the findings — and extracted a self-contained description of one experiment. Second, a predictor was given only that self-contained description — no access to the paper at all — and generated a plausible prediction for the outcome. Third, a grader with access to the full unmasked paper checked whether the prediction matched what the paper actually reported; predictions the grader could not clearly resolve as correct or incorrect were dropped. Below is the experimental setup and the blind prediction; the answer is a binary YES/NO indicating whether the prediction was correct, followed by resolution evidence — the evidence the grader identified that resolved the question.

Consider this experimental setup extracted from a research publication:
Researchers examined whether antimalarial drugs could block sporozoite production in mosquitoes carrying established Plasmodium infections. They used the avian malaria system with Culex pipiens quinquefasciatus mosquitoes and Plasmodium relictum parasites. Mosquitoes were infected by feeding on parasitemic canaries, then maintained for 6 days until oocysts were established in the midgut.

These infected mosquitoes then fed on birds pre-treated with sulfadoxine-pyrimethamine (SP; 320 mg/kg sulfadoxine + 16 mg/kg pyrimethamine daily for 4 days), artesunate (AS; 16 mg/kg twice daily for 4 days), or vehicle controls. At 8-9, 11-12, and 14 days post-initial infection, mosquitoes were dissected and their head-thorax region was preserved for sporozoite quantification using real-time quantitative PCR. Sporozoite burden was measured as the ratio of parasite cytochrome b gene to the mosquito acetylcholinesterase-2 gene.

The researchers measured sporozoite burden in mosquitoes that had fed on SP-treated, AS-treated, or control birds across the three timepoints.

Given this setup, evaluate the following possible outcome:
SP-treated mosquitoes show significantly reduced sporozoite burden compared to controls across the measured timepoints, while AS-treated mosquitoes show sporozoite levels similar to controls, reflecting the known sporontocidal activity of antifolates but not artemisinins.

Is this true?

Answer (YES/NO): YES